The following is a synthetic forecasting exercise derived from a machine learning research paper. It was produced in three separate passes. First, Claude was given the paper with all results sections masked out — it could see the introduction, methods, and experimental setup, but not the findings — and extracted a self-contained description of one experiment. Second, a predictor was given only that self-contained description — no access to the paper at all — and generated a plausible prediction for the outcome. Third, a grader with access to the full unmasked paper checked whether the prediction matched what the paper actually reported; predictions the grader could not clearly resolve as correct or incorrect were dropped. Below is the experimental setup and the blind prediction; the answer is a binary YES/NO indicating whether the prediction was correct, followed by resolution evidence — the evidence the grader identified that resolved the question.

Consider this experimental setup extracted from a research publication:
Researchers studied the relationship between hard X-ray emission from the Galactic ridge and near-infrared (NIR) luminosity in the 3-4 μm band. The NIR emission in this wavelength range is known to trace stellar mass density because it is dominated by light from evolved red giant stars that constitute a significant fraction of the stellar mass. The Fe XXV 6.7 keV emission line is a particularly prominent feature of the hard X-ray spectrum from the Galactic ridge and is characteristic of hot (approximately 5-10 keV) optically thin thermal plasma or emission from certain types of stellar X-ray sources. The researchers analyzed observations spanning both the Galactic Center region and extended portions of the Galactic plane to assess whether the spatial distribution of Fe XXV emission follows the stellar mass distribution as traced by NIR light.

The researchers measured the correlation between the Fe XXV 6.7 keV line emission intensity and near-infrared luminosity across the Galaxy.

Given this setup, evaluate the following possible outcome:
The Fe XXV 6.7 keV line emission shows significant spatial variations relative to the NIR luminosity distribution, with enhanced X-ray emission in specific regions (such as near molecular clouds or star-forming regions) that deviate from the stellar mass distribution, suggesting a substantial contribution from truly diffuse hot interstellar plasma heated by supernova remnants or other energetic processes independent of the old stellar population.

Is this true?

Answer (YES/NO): NO